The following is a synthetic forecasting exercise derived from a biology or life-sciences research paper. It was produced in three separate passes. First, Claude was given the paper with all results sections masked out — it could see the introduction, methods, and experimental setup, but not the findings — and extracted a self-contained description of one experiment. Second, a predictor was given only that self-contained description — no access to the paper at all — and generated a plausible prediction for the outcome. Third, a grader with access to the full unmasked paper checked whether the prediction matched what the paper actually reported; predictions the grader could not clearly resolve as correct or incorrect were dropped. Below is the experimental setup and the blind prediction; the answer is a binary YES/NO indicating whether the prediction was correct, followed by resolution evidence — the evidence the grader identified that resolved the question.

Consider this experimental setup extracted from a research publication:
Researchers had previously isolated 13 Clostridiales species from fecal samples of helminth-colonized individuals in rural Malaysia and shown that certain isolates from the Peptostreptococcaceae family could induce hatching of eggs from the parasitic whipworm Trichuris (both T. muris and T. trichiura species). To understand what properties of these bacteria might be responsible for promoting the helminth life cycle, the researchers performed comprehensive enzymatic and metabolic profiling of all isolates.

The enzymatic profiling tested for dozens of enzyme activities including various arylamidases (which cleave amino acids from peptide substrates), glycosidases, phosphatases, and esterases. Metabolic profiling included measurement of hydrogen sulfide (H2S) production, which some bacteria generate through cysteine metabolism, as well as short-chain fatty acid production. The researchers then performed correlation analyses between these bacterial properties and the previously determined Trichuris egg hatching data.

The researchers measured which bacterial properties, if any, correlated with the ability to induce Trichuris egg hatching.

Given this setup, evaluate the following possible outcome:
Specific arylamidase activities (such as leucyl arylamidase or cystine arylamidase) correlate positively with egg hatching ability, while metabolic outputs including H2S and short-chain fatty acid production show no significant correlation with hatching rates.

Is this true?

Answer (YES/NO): NO